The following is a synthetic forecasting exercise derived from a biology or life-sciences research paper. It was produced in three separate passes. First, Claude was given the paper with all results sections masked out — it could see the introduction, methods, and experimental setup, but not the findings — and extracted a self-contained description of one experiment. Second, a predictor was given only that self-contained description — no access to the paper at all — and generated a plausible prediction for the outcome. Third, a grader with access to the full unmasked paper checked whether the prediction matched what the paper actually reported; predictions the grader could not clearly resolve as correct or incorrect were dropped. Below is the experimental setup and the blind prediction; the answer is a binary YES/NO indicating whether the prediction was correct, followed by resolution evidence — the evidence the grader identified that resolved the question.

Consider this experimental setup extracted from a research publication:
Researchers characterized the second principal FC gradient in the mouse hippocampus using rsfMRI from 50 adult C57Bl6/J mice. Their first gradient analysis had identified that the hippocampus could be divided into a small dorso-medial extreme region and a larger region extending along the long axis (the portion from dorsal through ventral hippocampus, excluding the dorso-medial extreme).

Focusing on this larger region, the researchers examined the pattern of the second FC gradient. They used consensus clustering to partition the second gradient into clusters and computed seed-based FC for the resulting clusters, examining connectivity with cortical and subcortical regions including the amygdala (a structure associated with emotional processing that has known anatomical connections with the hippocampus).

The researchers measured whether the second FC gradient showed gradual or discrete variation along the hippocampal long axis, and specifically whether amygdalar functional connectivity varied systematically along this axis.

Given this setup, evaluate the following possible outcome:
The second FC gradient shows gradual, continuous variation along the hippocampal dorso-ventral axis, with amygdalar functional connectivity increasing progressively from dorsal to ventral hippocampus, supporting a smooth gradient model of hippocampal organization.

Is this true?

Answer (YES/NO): YES